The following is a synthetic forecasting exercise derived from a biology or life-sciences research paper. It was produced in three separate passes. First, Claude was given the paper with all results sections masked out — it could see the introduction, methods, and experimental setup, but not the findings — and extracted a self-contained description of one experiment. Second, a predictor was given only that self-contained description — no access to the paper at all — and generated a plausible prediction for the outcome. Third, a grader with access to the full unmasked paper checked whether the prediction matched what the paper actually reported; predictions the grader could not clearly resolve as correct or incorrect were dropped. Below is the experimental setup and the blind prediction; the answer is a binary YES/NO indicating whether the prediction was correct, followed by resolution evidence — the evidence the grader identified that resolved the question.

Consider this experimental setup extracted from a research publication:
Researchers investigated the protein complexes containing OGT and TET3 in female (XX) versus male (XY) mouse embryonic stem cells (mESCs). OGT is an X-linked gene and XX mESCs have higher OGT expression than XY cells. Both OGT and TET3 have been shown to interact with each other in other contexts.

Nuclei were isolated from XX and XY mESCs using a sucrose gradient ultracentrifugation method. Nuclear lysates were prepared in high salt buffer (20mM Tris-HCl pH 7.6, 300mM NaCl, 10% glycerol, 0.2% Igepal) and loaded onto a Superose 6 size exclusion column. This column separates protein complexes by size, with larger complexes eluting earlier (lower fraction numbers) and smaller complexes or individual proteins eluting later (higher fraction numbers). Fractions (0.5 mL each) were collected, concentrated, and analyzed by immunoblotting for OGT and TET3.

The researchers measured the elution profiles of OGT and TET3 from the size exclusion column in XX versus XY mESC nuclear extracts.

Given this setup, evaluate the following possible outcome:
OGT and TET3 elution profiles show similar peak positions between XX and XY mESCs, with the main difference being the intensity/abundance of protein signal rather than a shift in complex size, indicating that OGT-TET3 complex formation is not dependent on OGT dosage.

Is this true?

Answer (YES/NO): NO